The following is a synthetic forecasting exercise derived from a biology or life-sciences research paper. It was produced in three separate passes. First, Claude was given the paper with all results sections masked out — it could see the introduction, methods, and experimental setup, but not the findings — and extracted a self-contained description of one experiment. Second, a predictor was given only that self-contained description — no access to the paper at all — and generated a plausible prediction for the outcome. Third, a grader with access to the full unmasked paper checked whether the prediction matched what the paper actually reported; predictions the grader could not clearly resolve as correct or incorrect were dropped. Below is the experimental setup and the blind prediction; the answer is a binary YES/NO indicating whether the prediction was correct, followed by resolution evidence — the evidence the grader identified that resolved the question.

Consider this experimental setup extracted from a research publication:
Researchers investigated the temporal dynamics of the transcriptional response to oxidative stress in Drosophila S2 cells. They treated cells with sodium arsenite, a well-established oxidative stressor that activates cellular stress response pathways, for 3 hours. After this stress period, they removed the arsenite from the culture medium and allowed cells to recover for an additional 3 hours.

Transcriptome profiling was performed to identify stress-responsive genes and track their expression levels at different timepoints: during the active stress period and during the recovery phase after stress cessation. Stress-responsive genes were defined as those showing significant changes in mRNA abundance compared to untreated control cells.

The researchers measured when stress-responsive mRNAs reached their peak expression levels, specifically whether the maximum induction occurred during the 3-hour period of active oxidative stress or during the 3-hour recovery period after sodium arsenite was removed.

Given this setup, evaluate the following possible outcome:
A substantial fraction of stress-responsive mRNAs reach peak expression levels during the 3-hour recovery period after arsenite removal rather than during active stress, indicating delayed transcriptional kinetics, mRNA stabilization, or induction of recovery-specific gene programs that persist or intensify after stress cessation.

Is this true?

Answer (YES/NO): YES